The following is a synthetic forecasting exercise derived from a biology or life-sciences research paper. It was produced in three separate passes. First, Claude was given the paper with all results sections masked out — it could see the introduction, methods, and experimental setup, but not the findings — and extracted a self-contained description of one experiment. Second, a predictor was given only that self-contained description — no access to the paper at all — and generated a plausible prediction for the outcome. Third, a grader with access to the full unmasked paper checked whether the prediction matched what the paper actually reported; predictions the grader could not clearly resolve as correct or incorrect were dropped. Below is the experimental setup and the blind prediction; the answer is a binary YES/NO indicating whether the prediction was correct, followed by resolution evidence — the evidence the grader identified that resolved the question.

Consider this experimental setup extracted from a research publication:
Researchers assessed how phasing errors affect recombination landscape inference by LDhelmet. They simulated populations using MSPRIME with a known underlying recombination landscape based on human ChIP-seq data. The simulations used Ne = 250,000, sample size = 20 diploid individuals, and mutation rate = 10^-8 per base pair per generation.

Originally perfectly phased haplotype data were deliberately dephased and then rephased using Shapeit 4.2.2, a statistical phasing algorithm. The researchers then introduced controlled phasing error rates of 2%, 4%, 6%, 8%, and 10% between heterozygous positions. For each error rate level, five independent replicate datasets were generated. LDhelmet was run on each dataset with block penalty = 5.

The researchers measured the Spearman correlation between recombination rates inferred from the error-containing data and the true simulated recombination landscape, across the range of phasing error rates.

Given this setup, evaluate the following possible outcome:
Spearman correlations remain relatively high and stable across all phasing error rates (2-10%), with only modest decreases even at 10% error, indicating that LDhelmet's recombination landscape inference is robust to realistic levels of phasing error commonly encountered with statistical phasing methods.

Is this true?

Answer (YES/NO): YES